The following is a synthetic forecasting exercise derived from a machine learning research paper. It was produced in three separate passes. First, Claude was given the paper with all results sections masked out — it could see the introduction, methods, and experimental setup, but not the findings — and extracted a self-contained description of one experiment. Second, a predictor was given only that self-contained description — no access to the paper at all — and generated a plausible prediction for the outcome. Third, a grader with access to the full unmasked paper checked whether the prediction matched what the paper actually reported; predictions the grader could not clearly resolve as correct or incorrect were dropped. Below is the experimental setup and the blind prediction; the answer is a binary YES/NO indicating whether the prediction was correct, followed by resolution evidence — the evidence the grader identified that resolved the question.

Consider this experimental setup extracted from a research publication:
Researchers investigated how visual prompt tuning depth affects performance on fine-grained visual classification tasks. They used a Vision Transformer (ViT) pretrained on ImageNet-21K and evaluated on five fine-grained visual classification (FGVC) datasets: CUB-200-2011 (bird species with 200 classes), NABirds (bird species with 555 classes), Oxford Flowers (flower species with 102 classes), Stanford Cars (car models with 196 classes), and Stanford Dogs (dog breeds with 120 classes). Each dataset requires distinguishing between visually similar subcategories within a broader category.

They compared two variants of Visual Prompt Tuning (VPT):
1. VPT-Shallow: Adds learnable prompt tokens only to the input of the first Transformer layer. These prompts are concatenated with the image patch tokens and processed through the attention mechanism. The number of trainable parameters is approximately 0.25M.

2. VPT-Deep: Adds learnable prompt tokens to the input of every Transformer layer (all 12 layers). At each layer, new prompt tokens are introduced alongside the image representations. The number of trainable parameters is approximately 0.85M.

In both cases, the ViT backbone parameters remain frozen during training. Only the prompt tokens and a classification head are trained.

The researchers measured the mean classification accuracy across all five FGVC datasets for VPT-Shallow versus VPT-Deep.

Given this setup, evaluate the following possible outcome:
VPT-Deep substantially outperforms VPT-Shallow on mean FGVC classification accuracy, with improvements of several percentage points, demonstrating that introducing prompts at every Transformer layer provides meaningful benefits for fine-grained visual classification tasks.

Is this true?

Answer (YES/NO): YES